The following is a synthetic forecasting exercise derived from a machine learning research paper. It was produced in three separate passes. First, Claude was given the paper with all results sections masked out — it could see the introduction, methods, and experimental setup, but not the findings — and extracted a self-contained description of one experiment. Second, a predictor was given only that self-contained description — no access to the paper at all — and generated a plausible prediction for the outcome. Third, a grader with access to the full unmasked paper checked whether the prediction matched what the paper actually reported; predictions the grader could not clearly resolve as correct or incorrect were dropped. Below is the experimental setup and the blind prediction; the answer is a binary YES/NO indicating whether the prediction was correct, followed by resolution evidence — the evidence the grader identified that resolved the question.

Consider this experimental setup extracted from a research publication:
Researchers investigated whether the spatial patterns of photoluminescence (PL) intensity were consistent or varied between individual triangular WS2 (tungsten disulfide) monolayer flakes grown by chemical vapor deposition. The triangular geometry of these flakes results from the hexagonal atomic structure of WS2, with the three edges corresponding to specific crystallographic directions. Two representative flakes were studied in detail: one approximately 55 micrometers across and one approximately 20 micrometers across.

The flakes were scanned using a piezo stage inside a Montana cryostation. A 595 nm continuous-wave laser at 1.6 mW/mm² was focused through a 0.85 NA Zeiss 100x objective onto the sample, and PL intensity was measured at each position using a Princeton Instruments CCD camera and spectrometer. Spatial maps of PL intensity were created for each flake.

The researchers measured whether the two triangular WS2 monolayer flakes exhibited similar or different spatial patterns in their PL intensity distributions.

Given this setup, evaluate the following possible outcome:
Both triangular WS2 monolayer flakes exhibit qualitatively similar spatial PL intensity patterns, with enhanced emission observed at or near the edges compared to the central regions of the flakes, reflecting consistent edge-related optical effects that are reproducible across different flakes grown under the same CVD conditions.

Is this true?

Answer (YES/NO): NO